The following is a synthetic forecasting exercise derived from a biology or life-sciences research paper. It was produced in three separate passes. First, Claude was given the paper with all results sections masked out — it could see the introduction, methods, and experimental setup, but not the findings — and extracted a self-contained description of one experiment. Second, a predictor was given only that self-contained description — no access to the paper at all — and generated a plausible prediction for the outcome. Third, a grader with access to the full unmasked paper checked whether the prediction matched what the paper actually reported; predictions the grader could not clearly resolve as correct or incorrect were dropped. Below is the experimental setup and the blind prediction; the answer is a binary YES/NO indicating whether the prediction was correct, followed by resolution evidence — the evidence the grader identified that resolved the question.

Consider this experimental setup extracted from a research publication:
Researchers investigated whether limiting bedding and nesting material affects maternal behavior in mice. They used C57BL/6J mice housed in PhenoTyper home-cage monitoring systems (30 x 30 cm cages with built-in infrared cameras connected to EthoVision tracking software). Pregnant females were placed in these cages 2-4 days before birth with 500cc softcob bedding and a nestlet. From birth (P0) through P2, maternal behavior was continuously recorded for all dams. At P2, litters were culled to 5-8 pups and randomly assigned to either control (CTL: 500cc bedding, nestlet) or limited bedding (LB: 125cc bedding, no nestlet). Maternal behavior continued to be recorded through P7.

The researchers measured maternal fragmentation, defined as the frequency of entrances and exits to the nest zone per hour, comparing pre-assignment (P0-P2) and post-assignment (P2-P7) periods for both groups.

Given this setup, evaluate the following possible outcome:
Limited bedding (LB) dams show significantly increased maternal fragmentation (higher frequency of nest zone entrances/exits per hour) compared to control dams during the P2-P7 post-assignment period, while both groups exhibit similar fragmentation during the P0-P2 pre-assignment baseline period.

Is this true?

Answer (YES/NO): YES